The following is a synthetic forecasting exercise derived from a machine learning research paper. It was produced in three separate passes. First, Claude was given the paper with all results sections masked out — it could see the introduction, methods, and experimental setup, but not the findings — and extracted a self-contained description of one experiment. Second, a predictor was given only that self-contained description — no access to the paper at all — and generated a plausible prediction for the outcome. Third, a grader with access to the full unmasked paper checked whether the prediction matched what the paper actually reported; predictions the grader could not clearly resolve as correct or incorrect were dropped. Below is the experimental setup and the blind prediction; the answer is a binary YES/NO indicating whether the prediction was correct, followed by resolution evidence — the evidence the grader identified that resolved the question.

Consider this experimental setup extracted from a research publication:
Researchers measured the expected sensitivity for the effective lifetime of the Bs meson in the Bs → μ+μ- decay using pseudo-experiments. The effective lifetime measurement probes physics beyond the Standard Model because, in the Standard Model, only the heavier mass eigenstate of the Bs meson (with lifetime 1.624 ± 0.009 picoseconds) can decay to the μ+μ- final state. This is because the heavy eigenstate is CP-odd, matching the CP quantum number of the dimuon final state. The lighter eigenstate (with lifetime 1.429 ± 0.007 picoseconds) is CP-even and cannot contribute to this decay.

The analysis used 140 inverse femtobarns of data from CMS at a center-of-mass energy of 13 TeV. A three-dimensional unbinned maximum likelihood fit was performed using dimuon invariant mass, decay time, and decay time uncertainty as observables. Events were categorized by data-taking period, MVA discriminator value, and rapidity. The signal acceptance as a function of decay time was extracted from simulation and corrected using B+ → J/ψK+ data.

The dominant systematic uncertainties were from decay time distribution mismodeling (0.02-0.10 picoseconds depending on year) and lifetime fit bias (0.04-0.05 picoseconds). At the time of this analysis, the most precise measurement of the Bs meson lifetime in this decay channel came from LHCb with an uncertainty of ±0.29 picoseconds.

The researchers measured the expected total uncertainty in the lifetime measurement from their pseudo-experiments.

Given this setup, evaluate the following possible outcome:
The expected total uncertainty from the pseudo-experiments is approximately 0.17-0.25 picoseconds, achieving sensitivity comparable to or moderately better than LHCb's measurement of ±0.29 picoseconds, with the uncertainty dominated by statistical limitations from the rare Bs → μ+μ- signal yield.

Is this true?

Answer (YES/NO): YES